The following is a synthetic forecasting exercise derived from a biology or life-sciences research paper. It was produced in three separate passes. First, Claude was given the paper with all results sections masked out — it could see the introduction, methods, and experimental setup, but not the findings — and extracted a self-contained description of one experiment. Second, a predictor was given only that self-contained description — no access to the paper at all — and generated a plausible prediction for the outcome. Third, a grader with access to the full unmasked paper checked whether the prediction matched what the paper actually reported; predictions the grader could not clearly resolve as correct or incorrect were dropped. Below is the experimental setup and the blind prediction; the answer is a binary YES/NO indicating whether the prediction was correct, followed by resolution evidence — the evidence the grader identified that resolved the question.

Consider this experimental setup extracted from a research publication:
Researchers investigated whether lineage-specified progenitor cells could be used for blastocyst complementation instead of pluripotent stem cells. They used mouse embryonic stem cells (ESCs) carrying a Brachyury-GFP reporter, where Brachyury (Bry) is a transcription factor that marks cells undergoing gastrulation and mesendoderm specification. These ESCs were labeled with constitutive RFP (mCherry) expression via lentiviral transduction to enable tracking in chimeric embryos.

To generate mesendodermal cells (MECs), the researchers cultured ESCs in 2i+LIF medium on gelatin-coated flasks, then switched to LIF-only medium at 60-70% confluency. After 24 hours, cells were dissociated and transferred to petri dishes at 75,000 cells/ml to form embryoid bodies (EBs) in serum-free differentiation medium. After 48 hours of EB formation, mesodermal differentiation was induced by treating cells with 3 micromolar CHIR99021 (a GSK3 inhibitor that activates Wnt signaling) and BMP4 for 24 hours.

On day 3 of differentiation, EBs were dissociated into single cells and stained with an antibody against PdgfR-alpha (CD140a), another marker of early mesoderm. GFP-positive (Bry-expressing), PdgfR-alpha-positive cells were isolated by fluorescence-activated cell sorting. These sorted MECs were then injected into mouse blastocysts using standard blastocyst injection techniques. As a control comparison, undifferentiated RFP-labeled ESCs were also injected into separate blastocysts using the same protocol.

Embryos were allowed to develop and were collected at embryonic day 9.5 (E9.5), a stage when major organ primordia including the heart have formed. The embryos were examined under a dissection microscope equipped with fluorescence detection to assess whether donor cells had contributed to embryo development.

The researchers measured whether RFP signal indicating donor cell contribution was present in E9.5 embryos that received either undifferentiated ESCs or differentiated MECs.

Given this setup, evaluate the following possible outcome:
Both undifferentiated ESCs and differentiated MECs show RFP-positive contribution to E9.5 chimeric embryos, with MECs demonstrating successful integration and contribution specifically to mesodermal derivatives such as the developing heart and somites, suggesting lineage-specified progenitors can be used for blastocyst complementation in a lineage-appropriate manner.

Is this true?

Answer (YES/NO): NO